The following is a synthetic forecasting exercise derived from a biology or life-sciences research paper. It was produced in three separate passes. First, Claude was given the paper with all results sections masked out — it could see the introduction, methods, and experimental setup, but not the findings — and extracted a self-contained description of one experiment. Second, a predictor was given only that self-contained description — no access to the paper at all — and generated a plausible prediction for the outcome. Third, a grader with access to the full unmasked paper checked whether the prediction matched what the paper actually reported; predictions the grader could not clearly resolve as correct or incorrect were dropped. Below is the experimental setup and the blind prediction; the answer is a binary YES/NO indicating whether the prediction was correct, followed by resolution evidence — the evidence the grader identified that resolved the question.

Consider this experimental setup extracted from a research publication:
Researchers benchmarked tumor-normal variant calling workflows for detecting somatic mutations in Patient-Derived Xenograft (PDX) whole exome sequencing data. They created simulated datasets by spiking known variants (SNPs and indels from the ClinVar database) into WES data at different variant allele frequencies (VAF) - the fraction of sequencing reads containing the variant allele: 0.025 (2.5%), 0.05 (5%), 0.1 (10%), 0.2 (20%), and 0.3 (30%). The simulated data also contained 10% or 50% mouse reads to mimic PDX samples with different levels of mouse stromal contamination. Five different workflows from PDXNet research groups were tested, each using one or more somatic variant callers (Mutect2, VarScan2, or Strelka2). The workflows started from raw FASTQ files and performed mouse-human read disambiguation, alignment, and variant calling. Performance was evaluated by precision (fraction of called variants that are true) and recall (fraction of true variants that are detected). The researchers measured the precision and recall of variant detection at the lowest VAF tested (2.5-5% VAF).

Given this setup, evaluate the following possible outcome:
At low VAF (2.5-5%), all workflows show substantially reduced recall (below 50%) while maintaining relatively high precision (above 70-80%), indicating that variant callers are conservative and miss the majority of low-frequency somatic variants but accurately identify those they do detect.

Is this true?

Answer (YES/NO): NO